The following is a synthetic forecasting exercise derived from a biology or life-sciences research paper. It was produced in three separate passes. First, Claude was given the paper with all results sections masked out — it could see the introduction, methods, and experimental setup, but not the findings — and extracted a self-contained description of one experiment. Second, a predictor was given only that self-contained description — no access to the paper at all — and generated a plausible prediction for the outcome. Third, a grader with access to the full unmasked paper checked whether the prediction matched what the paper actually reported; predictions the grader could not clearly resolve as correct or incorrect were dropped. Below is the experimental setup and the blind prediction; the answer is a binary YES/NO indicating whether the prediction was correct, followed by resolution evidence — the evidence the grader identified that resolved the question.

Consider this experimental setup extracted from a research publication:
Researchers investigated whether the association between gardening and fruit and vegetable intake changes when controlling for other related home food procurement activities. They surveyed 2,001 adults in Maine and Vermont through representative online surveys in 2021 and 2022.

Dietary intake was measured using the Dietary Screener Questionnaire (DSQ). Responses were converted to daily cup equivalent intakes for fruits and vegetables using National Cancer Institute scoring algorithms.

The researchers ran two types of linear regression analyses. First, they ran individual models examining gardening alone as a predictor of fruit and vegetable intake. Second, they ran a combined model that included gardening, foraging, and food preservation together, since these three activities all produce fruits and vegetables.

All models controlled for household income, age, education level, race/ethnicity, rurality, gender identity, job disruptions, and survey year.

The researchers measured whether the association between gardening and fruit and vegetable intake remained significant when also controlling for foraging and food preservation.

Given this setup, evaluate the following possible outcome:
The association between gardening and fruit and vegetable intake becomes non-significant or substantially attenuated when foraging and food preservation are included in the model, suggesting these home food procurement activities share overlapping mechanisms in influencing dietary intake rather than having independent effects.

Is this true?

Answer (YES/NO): NO